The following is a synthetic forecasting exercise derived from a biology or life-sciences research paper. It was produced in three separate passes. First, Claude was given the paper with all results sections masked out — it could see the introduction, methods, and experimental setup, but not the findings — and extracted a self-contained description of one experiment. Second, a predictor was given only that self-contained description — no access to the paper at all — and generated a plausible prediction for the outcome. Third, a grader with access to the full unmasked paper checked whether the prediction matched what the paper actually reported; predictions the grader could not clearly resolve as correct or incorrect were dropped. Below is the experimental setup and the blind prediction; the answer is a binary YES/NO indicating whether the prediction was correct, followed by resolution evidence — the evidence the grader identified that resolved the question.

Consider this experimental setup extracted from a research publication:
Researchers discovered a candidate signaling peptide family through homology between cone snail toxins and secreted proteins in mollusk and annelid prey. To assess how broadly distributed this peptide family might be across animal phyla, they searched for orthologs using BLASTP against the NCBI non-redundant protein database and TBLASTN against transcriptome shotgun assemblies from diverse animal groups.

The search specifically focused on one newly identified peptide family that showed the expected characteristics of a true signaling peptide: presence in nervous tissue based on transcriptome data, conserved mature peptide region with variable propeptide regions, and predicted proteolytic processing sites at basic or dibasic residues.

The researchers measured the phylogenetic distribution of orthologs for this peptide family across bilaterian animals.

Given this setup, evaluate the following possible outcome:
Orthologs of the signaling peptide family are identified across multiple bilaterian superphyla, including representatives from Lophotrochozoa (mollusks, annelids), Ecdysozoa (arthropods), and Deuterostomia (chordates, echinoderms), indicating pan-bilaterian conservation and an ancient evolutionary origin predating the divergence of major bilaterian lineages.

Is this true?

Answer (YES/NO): NO